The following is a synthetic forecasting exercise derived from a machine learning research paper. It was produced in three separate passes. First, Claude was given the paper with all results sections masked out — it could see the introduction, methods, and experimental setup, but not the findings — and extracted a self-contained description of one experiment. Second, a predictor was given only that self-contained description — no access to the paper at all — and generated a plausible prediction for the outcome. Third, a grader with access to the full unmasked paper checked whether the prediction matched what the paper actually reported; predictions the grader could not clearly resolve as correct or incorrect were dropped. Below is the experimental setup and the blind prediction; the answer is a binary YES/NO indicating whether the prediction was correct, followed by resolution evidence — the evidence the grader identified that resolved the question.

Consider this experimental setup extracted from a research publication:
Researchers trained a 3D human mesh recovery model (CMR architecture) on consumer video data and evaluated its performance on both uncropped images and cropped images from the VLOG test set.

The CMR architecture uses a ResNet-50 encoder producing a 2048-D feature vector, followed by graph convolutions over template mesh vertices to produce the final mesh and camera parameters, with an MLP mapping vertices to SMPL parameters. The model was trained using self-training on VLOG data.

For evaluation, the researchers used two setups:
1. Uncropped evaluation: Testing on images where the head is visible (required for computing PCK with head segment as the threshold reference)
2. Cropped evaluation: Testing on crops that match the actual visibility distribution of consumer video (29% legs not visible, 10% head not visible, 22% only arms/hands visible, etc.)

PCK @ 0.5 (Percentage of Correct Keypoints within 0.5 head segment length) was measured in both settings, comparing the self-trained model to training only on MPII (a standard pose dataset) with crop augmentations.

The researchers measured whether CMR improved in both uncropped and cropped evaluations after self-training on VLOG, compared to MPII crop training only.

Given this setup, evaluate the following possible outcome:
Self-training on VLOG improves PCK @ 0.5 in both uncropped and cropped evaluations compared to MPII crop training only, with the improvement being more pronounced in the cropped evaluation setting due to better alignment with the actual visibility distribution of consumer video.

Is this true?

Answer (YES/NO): NO